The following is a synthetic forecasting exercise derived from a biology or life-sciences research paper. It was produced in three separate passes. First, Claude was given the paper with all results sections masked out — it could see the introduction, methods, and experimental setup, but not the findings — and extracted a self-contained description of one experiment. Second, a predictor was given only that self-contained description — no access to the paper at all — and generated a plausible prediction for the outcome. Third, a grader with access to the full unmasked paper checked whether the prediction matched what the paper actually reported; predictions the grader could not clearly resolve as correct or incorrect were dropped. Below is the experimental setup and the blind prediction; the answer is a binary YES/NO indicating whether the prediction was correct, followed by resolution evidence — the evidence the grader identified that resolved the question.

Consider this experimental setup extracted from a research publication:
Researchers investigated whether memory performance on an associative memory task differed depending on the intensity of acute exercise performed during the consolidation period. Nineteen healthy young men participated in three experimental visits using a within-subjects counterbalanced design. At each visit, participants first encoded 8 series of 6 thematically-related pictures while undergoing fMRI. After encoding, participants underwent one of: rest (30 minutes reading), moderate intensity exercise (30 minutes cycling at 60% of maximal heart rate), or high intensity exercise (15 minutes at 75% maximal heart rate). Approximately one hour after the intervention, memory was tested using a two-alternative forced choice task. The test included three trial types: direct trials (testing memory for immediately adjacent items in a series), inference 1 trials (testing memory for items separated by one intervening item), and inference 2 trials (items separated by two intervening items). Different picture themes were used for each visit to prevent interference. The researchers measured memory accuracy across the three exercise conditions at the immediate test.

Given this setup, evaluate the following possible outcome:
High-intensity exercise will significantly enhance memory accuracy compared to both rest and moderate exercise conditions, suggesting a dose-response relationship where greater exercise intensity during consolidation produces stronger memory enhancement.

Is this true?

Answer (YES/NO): NO